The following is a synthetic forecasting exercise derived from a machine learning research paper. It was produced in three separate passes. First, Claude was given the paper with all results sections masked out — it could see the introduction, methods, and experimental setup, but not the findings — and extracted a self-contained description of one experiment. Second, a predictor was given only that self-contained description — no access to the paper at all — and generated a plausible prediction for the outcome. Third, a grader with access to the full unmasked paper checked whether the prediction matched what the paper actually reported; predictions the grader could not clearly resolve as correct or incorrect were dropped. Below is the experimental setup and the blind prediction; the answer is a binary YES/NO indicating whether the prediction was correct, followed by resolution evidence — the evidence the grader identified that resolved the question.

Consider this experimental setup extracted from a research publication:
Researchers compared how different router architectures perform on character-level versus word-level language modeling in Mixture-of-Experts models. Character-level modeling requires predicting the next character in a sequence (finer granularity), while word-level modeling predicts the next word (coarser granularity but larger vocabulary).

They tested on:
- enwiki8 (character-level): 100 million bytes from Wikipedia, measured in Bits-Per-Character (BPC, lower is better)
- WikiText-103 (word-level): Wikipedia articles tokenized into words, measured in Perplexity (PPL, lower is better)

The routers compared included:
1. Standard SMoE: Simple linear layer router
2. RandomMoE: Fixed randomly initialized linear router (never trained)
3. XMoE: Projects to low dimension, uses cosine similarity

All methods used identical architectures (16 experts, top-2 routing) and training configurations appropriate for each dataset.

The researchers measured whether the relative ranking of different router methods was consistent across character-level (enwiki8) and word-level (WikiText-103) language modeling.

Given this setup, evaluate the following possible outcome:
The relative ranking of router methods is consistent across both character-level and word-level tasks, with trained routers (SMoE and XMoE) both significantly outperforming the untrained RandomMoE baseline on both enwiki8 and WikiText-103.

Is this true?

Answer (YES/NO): NO